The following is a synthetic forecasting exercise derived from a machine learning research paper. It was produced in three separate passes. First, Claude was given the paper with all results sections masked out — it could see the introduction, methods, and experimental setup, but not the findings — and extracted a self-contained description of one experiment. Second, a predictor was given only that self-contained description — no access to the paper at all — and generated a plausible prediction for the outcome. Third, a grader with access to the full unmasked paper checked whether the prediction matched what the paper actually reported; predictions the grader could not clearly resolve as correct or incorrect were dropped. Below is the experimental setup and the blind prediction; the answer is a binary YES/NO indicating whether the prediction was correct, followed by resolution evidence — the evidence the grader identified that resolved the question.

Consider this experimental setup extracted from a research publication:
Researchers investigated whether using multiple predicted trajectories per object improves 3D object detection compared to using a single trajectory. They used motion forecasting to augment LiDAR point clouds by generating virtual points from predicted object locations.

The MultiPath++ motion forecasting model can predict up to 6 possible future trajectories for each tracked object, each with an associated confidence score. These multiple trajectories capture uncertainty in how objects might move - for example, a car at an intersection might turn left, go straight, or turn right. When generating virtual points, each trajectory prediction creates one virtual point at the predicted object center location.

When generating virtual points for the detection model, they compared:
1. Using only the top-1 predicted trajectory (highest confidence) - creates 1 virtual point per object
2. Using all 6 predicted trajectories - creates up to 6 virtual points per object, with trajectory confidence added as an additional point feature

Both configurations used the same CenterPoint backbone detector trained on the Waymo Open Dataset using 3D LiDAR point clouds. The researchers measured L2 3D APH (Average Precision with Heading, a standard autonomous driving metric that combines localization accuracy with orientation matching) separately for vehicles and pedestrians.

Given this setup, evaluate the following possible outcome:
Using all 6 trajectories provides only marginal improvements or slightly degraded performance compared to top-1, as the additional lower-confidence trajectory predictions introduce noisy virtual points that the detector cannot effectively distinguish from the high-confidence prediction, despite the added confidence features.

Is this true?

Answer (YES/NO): YES